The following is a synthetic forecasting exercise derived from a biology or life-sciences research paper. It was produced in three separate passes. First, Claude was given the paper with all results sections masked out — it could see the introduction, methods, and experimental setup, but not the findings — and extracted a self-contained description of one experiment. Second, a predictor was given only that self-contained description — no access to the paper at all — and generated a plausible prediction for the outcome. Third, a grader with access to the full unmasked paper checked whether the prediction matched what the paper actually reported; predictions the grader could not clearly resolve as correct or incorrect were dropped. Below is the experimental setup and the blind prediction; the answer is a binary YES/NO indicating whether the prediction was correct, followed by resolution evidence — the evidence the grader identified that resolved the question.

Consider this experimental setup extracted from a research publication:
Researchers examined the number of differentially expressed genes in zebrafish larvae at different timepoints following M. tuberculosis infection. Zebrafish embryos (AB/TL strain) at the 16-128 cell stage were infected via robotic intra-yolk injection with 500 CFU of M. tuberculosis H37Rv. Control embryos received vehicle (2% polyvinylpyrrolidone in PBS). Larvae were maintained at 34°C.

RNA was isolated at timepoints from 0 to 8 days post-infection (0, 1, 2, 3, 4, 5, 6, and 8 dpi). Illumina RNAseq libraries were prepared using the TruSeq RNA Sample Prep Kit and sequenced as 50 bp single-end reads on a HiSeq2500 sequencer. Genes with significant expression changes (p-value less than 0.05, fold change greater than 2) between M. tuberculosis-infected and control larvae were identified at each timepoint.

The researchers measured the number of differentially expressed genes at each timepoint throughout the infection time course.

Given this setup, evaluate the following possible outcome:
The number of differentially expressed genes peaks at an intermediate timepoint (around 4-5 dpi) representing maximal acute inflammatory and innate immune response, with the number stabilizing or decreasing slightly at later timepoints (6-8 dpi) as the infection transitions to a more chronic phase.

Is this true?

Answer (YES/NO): NO